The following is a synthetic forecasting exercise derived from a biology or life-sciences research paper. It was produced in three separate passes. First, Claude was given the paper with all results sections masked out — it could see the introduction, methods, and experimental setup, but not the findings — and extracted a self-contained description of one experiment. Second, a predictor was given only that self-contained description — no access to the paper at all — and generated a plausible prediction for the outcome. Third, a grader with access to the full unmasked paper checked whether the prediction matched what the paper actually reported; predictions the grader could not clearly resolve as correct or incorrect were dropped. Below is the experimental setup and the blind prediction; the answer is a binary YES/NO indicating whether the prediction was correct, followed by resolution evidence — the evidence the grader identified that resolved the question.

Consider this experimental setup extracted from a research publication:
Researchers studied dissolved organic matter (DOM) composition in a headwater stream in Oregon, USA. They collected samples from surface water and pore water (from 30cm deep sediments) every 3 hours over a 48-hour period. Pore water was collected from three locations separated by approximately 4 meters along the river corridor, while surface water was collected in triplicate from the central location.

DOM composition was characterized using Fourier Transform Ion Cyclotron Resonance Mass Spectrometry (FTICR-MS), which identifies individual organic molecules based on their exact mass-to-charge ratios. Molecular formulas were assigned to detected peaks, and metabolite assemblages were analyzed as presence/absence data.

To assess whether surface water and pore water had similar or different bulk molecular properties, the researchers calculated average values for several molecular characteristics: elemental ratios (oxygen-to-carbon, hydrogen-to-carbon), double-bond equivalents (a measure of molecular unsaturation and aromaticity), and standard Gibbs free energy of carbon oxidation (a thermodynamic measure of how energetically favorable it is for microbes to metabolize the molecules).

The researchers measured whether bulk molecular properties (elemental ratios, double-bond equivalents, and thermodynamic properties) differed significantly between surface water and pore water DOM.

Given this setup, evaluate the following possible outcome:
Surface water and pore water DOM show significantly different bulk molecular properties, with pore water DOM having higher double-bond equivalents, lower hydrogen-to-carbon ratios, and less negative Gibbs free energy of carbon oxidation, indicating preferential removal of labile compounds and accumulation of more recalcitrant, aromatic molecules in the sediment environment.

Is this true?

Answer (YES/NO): NO